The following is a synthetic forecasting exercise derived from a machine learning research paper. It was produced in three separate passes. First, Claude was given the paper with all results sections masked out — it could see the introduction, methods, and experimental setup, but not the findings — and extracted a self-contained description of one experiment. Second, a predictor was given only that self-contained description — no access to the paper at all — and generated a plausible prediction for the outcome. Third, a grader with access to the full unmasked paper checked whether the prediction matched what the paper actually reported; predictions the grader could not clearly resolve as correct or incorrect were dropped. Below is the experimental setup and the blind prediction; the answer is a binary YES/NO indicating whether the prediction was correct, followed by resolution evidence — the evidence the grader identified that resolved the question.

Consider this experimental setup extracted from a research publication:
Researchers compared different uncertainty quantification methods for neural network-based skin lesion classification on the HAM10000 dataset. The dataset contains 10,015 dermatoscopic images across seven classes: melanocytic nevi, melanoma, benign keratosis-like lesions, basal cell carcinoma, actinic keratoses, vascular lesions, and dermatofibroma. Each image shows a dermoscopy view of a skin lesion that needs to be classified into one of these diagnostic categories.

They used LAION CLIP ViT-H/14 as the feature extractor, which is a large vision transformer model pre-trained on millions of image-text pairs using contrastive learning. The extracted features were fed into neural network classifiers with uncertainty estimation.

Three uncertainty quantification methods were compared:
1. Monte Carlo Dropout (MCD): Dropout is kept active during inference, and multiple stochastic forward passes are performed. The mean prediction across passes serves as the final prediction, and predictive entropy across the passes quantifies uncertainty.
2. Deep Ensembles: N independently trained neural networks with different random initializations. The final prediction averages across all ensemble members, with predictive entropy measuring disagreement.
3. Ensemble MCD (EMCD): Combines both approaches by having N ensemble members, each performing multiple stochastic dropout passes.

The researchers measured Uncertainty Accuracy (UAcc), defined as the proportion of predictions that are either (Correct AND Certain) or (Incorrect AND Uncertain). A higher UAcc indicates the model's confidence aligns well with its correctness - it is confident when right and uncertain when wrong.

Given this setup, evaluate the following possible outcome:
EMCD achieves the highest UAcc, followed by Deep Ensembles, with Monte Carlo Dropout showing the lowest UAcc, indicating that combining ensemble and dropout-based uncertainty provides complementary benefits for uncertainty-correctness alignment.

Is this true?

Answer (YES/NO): NO